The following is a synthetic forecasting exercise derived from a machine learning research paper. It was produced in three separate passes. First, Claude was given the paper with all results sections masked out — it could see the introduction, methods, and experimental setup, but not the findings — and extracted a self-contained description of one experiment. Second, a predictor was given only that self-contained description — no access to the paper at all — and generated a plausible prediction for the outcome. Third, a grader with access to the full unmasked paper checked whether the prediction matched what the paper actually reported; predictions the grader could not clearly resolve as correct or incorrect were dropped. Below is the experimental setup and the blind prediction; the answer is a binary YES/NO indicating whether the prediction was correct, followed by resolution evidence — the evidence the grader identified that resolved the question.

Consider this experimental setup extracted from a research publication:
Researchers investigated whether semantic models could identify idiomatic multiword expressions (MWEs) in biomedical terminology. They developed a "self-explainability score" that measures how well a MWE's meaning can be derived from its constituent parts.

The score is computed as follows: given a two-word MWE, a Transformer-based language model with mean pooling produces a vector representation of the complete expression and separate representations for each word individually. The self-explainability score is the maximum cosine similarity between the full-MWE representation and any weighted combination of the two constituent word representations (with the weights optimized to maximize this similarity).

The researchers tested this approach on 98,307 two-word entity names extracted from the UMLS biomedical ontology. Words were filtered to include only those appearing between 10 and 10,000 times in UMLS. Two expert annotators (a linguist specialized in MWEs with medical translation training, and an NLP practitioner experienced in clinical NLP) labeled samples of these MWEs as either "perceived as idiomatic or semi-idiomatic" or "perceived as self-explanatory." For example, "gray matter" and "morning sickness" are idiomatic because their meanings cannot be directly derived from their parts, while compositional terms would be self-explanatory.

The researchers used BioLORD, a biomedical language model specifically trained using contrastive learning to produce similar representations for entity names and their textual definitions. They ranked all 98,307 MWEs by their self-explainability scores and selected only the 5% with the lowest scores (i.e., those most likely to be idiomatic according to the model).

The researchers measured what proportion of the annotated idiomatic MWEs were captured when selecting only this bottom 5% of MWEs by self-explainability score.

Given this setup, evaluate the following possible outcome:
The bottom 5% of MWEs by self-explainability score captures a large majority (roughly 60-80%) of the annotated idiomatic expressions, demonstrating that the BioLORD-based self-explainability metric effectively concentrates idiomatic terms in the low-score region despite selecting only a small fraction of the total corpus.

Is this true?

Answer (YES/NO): NO